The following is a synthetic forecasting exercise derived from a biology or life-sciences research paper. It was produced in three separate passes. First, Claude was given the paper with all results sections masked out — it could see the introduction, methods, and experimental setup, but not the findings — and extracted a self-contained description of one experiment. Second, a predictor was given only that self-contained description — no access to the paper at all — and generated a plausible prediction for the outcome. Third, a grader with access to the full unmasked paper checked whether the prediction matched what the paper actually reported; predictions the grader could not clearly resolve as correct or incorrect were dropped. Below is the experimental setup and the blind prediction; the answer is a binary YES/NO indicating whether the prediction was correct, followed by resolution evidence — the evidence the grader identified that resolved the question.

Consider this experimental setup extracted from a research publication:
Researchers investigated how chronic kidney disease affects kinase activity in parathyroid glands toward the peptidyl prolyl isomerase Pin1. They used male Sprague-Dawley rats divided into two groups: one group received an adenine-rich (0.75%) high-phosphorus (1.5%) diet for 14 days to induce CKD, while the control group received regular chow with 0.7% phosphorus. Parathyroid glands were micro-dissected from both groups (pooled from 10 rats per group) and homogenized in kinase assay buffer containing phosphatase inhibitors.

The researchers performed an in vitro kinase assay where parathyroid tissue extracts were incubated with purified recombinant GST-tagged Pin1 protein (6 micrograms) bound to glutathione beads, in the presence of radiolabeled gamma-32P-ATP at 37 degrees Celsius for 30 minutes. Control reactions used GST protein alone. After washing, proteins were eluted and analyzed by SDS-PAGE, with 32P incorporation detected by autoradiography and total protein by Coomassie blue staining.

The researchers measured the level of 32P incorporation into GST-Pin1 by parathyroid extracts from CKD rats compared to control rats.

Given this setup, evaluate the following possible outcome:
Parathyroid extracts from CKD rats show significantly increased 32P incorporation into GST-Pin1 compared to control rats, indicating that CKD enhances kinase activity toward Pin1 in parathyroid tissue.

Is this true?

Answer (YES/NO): YES